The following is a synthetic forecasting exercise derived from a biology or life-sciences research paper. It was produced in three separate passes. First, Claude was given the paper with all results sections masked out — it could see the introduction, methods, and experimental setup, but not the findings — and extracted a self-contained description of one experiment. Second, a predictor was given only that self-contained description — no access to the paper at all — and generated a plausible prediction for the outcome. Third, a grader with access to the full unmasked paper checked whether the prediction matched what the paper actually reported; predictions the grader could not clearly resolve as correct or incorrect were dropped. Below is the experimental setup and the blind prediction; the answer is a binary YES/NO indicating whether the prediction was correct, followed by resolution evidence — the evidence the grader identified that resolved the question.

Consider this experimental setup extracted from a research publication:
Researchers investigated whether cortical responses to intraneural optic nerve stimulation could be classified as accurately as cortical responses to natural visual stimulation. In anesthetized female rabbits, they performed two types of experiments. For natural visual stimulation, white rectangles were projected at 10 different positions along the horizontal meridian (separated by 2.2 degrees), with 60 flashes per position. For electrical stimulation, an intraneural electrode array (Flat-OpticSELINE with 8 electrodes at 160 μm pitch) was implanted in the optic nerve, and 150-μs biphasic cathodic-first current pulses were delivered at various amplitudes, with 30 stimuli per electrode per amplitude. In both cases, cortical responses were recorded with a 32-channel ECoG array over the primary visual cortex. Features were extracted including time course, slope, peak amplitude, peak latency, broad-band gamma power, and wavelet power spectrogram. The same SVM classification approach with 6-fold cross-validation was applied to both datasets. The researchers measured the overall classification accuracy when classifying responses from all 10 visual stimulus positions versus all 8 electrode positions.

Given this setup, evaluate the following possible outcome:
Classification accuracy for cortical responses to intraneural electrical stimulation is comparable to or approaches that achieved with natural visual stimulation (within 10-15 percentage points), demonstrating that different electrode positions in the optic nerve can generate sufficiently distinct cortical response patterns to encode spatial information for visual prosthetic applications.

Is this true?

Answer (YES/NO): NO